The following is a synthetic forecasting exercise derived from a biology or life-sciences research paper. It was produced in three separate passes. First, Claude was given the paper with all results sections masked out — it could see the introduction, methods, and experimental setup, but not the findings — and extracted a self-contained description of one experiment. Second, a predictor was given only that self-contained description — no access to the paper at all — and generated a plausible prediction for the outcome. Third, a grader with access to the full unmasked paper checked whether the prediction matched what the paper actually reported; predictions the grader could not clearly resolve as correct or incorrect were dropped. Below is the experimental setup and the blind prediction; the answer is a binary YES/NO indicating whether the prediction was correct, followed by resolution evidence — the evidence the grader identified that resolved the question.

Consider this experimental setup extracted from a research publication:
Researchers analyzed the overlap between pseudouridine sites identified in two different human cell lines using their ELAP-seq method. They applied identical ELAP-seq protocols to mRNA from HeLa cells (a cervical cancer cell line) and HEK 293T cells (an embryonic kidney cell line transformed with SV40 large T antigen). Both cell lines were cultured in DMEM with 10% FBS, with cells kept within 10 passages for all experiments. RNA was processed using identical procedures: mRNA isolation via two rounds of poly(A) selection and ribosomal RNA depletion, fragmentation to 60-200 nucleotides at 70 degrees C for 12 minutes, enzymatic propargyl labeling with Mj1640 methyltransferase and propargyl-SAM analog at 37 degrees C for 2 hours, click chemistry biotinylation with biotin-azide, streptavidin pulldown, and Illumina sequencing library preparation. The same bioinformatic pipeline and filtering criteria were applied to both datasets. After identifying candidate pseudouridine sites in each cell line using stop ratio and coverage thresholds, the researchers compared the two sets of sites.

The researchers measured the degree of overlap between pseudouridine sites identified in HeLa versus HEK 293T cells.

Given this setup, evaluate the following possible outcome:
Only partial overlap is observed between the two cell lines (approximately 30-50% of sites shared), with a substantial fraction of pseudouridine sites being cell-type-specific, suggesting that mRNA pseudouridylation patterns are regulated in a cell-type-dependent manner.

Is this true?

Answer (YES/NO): YES